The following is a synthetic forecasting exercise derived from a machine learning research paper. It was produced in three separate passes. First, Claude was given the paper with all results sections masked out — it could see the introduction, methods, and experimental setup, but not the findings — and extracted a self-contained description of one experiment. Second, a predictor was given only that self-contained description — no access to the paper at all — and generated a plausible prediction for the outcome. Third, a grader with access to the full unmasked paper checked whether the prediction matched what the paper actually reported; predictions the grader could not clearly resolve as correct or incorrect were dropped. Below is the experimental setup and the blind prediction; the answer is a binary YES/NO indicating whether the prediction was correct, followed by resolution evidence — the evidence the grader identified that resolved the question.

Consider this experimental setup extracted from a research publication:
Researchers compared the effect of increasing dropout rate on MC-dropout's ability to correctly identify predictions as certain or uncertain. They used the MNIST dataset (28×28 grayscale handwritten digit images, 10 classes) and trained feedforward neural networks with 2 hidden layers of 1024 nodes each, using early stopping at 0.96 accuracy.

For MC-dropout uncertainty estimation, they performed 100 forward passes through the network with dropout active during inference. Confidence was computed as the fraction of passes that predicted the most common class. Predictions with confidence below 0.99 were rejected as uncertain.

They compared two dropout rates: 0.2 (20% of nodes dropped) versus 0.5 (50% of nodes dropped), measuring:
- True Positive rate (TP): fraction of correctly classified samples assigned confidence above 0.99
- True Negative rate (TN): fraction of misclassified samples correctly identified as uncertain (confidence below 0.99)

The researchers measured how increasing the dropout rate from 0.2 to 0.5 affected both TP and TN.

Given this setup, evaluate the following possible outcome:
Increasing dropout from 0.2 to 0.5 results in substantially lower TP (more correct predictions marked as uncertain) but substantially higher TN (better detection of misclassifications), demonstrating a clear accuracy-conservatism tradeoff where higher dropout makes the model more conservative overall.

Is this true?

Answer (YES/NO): YES